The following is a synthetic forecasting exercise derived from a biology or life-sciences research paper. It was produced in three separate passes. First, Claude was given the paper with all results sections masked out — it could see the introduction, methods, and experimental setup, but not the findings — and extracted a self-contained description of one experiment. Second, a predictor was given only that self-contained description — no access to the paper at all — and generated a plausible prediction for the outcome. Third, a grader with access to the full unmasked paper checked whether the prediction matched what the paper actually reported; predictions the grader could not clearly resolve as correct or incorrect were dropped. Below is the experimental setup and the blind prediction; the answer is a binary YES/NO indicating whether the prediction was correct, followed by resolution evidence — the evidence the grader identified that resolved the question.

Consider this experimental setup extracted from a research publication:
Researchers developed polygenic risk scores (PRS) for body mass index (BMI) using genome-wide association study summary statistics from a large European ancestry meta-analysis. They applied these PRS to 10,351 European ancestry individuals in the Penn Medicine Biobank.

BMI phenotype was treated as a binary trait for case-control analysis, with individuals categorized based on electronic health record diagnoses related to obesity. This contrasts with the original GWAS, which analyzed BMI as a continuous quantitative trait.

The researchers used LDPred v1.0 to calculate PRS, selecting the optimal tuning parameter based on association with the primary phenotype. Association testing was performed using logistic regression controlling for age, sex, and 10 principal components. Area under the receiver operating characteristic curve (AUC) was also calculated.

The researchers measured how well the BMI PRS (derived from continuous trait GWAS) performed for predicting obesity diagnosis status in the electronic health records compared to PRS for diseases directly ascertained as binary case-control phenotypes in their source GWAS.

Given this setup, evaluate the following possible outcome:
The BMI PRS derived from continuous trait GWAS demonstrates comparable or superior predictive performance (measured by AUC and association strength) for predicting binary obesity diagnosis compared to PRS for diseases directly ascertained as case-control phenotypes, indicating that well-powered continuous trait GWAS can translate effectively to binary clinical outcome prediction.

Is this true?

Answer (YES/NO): YES